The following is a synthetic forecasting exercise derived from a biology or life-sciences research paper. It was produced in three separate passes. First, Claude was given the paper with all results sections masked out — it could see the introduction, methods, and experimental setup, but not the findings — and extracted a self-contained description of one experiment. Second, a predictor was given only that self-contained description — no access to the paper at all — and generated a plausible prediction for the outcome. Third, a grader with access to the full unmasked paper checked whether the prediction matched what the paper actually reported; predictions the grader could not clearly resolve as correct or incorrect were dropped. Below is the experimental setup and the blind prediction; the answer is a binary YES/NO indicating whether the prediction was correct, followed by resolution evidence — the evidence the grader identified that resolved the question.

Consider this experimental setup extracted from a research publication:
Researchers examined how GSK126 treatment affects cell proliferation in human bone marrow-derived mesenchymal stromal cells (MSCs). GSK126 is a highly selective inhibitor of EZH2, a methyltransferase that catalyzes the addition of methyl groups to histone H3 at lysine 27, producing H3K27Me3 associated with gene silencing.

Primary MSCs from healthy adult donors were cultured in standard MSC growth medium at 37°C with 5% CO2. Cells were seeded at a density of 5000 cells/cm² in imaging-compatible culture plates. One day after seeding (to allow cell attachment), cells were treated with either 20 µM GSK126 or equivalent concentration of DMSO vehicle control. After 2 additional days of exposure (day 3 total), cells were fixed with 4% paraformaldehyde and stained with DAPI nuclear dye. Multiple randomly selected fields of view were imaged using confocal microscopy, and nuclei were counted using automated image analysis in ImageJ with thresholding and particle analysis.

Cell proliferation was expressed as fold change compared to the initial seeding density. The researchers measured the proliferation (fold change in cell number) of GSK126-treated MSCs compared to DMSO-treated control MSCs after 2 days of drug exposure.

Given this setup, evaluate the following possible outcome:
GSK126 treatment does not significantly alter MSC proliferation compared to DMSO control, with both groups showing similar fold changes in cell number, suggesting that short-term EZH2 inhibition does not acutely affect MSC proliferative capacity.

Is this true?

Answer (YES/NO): NO